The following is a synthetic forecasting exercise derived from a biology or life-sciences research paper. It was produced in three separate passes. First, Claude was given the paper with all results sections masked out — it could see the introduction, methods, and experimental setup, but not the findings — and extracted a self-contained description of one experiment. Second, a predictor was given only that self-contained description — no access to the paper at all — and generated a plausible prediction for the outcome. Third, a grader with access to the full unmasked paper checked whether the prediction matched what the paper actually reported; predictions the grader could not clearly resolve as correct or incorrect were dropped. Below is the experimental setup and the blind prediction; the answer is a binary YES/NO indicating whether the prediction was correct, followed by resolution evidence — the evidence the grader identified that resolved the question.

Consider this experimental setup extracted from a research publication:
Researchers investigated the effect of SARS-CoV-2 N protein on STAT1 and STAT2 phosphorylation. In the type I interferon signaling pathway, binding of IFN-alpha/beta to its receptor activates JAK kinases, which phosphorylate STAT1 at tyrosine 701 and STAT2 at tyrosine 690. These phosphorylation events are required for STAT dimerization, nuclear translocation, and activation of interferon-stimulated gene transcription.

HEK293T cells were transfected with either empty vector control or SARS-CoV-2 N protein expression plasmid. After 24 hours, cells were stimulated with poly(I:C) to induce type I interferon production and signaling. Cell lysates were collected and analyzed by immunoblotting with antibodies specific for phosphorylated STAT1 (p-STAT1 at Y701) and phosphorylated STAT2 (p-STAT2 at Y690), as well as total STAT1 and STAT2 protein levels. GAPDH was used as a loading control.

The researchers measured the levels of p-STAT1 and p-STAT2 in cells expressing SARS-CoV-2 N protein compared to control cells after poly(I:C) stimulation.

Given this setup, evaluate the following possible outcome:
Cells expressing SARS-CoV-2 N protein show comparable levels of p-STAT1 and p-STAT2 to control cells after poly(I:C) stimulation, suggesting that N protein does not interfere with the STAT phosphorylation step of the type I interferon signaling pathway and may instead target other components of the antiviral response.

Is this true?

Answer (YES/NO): NO